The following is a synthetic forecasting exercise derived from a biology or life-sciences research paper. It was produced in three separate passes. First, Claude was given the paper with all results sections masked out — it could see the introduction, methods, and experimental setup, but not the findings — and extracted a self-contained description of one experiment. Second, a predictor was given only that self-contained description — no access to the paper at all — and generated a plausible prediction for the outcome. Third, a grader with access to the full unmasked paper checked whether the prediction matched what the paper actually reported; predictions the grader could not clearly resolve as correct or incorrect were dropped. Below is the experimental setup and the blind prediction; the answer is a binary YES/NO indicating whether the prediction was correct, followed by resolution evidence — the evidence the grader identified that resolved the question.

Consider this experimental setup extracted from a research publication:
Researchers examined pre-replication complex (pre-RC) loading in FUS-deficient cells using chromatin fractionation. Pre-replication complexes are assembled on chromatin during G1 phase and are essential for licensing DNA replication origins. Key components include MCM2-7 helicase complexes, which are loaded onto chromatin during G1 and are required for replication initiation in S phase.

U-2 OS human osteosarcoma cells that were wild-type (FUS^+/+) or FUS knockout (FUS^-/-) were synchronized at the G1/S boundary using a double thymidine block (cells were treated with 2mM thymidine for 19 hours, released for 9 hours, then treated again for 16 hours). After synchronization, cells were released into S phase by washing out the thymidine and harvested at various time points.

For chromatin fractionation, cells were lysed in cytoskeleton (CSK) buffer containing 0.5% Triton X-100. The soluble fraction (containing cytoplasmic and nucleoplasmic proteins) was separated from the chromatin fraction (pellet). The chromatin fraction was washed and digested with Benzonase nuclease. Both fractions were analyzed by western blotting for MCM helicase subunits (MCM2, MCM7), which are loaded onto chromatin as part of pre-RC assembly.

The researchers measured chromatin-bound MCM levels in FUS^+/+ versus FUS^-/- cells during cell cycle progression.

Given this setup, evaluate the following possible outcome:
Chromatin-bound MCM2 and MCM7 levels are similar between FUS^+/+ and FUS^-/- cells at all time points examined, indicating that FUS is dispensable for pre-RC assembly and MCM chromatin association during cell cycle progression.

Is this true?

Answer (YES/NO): NO